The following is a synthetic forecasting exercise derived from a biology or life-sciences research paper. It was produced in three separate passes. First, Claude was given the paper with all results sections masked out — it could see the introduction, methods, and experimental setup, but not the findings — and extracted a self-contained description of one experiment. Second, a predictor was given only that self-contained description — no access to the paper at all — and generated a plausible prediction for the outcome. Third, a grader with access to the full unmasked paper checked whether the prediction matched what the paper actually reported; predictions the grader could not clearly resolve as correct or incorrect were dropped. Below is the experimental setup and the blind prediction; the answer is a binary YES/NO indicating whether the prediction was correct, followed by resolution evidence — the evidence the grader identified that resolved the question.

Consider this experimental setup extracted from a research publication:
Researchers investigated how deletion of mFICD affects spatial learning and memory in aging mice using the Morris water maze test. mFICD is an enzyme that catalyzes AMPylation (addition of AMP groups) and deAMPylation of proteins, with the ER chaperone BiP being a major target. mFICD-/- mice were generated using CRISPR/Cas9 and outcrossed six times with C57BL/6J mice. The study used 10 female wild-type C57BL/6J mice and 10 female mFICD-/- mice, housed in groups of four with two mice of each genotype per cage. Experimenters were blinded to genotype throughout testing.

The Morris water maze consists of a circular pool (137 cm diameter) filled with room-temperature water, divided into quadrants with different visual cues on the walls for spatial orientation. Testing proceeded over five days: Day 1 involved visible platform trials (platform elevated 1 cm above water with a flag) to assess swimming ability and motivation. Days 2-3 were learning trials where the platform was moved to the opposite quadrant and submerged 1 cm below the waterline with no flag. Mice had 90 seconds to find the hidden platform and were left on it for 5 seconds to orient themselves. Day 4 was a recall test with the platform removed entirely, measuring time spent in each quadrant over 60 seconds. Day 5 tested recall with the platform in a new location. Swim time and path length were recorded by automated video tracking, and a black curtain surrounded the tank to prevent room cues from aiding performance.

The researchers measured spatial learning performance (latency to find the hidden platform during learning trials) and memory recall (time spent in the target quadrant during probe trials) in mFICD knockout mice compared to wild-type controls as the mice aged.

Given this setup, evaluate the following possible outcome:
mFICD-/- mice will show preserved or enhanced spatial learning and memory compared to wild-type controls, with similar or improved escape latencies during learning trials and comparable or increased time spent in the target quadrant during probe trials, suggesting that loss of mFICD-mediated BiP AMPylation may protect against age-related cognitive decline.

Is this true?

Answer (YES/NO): YES